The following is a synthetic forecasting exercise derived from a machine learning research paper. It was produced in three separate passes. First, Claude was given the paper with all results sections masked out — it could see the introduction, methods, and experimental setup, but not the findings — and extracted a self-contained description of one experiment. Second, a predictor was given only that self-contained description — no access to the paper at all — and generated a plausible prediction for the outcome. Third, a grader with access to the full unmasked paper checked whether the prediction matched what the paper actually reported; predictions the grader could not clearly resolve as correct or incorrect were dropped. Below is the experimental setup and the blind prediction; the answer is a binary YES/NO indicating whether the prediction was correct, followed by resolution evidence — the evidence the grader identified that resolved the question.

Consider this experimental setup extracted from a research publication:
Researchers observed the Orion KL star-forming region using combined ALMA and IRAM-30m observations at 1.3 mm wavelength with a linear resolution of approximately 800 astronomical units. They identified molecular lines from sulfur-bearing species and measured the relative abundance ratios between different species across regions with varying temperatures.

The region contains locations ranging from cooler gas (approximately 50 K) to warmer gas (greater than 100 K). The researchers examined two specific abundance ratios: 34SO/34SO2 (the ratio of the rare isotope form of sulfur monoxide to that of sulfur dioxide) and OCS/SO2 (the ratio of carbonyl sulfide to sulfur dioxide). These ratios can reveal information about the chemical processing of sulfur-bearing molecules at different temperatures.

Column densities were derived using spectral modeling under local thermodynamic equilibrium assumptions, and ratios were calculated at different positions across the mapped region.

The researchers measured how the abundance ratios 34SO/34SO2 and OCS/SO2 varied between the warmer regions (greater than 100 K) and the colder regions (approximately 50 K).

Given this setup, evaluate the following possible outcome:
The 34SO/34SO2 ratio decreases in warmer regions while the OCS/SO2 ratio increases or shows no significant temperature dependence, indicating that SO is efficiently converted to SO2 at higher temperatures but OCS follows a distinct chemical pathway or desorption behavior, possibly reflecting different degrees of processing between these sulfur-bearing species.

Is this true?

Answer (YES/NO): NO